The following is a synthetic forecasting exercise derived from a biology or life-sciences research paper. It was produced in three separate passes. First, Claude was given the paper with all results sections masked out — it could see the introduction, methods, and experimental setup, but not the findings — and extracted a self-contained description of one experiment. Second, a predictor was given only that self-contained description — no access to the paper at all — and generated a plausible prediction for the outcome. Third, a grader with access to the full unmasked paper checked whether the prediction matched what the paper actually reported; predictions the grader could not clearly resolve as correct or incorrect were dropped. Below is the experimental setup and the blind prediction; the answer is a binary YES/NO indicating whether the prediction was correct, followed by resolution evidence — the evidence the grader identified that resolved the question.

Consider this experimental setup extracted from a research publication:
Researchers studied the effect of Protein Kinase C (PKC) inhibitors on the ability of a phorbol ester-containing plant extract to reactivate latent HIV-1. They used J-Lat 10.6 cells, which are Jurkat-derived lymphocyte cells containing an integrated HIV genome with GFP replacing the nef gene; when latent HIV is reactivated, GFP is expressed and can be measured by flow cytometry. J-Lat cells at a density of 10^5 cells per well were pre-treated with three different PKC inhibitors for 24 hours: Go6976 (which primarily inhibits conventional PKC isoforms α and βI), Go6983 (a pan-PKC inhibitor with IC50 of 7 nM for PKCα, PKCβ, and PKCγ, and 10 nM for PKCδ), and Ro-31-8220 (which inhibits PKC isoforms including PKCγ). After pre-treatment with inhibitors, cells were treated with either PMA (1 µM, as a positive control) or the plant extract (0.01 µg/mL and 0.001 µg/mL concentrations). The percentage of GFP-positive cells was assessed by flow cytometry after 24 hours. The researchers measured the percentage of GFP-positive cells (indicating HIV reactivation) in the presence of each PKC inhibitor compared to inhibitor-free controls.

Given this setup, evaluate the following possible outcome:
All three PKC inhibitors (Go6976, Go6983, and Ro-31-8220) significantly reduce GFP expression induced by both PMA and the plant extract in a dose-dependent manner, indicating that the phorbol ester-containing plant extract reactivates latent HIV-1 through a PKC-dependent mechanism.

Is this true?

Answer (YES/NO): NO